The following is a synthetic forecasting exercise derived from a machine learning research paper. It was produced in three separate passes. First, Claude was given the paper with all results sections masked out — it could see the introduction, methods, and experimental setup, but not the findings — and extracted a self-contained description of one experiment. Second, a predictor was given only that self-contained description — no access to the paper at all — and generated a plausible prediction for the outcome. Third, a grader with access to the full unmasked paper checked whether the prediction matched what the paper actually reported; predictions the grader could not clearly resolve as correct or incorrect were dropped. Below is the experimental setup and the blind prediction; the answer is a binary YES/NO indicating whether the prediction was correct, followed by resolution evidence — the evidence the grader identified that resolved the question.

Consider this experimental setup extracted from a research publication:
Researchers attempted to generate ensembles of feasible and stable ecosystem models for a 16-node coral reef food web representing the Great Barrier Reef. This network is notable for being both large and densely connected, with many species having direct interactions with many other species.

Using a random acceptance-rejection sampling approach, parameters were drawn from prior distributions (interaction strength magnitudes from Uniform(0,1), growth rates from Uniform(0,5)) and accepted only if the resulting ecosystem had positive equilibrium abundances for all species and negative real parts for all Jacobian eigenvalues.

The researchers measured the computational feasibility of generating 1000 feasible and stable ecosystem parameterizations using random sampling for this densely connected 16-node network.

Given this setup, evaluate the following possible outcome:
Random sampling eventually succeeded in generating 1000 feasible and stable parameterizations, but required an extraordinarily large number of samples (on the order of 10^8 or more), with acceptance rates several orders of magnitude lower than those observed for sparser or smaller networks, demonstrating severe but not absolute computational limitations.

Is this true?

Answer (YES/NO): NO